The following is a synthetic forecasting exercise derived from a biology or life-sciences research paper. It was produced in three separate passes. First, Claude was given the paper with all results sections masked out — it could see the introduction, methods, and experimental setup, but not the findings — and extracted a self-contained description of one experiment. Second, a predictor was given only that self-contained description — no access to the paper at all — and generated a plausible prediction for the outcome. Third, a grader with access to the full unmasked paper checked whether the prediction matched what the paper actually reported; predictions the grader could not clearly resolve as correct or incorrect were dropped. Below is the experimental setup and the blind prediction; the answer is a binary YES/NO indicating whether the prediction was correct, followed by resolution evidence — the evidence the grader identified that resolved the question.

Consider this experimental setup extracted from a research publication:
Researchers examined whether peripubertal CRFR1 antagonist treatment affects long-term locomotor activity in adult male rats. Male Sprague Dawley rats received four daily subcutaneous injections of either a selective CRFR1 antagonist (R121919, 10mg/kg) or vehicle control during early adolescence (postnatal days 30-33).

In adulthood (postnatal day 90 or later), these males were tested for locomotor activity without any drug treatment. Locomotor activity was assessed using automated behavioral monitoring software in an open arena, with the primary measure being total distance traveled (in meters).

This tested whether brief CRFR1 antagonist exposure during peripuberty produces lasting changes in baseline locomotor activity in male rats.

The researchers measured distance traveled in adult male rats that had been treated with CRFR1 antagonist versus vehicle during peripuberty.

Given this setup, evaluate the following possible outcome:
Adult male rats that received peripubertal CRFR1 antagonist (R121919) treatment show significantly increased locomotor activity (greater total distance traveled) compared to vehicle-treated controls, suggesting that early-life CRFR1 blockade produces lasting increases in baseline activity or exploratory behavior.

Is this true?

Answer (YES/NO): NO